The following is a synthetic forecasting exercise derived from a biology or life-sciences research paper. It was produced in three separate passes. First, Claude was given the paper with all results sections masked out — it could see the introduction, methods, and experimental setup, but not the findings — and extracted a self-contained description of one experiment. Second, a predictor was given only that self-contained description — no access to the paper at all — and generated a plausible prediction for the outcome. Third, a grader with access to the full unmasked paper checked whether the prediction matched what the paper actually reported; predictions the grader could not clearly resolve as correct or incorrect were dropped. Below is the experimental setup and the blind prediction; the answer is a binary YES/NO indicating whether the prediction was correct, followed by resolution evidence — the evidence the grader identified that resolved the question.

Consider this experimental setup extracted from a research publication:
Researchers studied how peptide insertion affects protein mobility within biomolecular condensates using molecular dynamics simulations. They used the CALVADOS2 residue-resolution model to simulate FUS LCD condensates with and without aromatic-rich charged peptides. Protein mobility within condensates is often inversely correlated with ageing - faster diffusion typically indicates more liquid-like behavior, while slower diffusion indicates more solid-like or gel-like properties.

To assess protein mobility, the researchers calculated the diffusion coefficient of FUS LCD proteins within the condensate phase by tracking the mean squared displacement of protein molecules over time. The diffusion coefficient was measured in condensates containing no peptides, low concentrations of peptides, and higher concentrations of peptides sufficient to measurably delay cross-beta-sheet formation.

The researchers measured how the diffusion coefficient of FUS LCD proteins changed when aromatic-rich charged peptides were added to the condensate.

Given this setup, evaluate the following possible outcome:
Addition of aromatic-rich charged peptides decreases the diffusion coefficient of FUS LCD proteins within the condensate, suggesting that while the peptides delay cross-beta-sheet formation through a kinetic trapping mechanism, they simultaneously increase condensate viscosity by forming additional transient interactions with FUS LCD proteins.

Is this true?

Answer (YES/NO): NO